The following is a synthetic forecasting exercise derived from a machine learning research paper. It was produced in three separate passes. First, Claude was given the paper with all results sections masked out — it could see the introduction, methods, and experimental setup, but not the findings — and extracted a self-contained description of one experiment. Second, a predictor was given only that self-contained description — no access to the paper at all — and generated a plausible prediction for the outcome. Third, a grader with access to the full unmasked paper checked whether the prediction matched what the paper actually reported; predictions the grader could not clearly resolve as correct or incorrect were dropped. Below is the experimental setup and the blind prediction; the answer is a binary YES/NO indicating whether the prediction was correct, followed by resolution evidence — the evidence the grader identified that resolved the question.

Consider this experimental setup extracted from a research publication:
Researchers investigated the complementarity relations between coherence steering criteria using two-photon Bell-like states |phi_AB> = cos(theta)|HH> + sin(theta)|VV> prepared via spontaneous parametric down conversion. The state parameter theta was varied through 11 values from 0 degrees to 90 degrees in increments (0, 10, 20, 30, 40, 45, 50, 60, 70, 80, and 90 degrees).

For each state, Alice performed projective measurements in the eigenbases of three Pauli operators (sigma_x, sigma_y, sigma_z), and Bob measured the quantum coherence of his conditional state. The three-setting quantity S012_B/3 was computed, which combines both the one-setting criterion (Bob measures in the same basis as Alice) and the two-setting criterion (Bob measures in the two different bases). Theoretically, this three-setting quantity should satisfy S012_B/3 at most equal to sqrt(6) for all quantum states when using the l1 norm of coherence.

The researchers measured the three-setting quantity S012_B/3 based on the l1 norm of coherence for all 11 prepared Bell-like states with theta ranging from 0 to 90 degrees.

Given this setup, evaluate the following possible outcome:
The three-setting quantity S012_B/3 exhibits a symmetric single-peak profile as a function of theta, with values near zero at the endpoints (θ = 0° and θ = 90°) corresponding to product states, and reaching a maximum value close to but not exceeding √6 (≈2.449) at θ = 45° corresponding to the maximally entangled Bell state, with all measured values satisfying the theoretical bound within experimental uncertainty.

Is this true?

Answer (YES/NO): NO